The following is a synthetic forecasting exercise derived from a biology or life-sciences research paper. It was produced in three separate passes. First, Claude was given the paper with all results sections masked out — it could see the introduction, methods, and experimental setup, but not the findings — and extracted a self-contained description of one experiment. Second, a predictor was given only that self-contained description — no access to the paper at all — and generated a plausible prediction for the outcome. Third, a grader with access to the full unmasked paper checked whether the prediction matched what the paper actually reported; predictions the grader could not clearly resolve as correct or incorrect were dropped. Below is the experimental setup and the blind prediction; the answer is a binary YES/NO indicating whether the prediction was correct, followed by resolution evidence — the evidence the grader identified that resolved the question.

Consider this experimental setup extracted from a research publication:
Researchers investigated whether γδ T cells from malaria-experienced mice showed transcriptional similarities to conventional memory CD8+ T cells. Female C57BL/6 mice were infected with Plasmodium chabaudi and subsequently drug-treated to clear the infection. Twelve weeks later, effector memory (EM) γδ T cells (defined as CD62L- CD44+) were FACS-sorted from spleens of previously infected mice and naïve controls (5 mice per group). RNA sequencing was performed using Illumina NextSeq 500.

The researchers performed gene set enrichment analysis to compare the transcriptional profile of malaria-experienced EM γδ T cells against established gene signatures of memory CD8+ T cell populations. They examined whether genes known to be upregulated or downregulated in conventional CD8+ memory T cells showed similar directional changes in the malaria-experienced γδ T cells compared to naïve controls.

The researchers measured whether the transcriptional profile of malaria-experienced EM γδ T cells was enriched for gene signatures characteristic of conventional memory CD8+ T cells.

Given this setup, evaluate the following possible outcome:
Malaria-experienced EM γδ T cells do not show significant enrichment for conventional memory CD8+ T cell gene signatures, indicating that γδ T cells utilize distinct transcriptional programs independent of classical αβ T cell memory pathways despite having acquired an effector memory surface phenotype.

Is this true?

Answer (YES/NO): NO